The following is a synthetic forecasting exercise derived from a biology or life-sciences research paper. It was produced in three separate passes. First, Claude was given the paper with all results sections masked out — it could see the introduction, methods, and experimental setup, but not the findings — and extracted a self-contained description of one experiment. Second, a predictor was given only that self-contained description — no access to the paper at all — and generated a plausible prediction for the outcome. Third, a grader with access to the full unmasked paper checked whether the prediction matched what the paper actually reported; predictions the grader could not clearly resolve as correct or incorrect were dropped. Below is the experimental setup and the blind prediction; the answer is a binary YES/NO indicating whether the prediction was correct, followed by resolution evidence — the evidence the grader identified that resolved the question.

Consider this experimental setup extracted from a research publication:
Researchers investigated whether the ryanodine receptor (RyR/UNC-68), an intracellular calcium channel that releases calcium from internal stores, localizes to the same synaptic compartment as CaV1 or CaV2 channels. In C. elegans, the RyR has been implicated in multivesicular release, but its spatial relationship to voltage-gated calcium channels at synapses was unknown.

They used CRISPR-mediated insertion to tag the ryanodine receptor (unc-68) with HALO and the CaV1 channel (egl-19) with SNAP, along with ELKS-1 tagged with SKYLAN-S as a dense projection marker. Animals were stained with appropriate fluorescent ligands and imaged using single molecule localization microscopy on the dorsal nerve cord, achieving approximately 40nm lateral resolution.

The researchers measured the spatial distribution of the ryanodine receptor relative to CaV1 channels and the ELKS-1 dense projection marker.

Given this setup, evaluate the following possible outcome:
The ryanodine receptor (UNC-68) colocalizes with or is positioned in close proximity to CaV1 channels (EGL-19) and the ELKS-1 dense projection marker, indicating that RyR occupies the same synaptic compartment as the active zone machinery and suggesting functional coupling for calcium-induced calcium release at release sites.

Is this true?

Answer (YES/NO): NO